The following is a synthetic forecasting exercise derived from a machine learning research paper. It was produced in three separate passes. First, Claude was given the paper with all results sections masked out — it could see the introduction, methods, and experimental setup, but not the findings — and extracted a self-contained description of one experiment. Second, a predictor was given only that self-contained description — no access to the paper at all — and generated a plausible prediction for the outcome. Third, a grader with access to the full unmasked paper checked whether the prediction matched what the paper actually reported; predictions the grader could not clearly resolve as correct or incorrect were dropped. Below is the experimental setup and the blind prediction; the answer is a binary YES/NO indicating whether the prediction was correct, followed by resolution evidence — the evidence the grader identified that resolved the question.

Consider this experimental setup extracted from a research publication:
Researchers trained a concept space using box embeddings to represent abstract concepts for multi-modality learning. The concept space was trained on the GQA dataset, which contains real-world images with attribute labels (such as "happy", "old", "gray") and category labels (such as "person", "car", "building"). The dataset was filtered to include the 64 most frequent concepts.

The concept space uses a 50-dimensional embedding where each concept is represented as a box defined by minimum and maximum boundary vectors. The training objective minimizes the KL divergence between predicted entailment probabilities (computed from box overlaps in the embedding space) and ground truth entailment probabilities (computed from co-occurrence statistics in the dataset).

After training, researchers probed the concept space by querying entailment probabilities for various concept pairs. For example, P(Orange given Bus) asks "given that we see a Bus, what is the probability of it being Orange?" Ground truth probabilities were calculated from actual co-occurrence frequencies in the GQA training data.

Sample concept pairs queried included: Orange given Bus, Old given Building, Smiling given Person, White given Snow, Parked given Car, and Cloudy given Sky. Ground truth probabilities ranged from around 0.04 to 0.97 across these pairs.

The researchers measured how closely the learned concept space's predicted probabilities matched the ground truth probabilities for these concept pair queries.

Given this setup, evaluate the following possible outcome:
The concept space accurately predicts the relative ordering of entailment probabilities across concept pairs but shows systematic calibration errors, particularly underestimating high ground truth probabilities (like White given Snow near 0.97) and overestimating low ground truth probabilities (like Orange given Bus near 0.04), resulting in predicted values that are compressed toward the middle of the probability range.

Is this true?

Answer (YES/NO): NO